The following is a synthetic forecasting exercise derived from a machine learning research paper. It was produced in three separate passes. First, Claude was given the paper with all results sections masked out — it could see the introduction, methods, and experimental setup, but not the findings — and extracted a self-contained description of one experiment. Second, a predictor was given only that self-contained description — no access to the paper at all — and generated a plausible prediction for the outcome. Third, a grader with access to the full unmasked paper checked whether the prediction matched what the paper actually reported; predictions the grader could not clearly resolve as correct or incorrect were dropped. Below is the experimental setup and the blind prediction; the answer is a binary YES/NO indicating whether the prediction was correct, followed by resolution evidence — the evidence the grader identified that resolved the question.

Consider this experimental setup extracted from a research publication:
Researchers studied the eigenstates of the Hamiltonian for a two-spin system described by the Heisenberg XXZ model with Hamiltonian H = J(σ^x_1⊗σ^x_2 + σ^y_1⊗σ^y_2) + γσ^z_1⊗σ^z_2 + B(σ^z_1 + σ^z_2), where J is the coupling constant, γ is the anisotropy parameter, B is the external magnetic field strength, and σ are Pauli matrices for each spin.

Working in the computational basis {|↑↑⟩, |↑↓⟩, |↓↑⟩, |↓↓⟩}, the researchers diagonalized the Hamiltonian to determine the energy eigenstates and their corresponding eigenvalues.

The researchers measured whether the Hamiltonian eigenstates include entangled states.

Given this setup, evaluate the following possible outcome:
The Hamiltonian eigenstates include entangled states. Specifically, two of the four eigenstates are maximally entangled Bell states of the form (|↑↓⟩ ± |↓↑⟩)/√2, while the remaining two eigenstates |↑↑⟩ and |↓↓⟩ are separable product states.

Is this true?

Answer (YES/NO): YES